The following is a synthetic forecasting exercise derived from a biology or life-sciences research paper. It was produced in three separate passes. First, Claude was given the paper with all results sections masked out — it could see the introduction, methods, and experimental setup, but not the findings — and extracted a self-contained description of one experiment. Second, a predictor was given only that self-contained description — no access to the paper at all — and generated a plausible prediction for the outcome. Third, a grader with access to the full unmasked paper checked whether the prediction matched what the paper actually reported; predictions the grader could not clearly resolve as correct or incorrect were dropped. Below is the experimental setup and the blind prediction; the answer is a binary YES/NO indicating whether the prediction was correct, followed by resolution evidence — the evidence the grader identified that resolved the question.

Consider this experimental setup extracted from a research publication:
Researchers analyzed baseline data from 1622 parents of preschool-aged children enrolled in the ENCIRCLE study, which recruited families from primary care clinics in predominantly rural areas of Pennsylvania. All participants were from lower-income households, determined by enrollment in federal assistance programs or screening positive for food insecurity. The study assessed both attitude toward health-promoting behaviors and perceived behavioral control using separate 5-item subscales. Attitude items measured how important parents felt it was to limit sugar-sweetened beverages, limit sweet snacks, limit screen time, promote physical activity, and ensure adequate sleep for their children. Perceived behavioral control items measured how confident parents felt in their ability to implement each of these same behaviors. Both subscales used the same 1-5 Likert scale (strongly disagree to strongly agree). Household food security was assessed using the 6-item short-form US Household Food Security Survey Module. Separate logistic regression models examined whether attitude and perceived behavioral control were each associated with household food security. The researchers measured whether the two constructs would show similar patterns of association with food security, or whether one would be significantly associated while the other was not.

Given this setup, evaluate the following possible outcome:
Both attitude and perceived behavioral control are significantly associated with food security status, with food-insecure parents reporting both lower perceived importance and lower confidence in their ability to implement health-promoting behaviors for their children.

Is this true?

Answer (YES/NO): NO